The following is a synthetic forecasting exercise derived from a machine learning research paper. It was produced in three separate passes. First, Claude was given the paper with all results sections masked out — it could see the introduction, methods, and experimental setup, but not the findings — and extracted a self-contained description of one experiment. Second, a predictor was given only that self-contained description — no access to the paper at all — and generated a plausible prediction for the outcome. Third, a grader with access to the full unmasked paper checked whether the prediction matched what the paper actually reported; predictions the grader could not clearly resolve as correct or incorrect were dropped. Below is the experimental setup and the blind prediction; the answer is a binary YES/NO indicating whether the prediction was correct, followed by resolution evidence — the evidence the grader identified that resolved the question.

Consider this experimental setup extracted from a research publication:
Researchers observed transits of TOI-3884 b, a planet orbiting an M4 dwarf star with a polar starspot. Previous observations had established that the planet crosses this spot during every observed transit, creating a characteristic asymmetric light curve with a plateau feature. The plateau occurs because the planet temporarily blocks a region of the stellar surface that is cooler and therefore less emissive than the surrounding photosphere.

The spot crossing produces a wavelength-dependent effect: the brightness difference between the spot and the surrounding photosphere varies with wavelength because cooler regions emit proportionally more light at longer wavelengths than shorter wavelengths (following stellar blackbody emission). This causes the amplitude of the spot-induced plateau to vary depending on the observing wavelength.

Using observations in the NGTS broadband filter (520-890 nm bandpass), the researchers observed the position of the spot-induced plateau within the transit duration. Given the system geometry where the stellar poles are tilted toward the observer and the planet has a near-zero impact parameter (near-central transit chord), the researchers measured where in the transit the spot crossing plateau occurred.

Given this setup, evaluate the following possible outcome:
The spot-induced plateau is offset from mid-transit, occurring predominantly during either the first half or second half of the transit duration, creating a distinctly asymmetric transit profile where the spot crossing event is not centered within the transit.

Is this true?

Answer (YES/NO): YES